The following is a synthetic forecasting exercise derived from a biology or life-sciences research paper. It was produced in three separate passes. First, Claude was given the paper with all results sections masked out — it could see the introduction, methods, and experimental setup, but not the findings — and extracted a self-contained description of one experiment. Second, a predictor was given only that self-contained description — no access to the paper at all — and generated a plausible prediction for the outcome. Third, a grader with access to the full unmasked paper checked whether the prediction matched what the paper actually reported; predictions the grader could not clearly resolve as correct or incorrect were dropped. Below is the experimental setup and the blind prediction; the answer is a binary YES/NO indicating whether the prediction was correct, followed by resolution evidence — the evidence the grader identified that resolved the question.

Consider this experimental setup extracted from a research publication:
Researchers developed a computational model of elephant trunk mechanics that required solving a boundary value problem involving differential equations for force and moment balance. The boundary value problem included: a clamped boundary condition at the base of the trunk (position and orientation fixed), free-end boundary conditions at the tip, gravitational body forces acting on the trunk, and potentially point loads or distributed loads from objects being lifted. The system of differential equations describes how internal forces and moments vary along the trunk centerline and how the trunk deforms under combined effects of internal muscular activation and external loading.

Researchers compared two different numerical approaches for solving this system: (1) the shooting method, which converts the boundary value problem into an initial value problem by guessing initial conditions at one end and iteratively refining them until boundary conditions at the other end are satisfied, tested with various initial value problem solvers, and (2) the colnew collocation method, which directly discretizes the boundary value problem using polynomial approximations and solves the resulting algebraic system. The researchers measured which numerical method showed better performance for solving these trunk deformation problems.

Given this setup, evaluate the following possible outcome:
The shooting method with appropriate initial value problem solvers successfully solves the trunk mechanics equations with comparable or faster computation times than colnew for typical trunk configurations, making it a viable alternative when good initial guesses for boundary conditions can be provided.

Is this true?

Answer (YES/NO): NO